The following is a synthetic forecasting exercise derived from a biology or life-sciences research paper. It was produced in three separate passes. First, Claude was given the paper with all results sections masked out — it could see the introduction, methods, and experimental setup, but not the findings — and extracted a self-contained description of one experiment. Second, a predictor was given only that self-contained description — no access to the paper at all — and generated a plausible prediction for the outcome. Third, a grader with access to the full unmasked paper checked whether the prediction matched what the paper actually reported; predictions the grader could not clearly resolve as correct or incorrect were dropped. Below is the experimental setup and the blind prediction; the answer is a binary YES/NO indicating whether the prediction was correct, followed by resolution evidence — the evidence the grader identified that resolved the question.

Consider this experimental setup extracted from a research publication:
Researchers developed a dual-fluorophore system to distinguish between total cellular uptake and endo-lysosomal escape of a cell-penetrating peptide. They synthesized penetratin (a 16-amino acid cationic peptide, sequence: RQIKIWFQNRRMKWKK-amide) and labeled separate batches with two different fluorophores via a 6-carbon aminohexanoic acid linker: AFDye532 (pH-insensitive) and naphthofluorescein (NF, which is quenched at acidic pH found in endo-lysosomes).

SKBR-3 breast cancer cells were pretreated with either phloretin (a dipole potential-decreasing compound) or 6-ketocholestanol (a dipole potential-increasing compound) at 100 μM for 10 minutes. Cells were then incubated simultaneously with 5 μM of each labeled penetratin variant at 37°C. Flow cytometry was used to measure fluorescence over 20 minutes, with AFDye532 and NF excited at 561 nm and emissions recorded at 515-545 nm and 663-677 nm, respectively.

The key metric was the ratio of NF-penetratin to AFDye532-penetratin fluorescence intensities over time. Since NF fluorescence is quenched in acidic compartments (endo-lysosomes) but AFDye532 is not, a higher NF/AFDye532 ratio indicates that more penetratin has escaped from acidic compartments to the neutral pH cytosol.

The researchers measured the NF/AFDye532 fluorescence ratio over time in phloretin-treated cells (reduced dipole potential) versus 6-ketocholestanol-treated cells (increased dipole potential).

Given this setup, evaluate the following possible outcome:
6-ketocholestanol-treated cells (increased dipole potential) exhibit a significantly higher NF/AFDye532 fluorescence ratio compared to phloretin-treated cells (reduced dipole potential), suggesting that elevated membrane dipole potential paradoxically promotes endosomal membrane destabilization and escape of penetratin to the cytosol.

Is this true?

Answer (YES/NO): NO